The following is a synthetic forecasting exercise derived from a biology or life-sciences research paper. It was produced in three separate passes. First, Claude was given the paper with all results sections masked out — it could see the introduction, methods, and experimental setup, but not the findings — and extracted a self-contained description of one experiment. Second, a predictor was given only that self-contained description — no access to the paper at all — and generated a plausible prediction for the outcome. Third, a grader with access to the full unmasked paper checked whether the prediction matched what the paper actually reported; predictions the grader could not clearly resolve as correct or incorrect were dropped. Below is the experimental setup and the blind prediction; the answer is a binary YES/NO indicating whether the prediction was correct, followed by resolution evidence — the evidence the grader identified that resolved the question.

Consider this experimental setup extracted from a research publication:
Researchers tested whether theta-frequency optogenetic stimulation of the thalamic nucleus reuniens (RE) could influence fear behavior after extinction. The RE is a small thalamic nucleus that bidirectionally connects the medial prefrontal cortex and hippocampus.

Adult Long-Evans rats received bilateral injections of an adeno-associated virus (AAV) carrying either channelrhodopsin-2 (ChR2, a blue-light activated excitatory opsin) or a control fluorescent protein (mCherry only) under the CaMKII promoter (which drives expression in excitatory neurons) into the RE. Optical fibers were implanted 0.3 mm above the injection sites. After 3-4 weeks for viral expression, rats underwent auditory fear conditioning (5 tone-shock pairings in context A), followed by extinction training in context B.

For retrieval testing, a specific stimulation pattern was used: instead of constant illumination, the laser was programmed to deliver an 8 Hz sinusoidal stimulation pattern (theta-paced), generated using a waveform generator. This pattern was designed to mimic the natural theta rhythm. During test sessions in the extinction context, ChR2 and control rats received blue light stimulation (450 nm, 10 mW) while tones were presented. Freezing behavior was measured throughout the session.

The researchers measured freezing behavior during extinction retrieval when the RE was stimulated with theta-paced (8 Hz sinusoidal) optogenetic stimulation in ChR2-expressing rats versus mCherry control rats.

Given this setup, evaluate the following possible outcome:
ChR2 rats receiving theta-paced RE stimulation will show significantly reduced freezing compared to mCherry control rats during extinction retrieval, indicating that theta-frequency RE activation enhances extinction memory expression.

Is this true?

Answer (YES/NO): YES